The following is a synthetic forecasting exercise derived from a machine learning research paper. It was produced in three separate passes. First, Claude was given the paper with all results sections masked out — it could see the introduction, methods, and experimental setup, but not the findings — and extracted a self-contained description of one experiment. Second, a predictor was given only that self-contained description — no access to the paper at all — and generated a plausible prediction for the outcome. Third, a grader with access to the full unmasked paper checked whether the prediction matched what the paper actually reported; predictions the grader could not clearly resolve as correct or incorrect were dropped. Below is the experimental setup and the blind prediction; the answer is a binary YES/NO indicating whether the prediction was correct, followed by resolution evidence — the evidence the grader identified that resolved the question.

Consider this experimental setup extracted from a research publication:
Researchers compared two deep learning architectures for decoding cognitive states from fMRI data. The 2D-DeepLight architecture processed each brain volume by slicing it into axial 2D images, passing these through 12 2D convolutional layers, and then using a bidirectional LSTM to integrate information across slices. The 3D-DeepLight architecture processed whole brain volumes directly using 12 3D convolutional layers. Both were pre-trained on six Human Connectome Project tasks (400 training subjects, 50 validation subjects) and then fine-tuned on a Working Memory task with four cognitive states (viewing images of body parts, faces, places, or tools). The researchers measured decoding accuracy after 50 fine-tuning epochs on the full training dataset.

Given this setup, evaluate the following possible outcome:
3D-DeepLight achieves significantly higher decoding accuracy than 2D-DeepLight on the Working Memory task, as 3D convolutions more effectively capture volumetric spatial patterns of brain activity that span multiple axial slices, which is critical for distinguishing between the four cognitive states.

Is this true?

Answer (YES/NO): NO